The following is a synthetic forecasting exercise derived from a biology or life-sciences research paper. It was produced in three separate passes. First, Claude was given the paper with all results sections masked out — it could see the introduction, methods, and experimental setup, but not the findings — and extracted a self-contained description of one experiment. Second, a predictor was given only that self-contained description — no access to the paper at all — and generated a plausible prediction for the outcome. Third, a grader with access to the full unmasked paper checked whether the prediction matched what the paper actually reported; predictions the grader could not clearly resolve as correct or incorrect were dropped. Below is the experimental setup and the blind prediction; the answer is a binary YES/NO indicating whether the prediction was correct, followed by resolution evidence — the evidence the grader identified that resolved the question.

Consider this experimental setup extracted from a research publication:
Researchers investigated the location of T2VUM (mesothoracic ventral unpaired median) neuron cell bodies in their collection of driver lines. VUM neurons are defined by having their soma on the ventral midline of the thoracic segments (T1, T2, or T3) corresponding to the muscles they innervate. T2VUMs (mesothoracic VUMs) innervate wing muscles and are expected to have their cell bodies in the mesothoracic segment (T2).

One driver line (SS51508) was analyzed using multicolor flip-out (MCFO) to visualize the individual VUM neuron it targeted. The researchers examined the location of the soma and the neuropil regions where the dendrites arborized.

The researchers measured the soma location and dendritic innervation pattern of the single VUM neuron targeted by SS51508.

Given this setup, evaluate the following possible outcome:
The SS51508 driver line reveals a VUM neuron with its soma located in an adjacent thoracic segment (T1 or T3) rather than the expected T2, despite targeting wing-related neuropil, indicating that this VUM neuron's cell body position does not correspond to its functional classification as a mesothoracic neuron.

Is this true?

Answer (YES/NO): NO